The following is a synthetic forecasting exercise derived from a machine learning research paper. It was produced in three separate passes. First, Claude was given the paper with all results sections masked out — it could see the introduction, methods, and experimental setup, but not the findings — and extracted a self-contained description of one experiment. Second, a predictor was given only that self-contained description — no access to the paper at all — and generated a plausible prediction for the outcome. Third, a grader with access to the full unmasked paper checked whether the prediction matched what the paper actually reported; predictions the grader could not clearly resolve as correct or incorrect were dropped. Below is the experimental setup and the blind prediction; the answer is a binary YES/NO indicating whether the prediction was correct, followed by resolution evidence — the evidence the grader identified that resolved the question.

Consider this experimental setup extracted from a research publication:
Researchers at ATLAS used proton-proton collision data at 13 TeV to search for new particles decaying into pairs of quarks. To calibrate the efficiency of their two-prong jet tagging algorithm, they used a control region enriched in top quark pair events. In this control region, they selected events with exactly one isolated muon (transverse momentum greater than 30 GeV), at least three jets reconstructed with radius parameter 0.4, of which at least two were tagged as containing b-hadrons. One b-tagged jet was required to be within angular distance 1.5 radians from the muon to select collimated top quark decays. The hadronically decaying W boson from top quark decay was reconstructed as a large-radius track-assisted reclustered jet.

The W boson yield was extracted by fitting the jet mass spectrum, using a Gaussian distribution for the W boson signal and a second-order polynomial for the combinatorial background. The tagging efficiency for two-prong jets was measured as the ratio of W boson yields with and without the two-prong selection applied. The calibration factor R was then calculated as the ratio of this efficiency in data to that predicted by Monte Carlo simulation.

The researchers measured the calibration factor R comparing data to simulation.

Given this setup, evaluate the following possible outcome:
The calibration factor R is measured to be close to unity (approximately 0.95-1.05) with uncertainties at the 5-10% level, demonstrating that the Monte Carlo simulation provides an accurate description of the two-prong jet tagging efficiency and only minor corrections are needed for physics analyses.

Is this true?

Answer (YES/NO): NO